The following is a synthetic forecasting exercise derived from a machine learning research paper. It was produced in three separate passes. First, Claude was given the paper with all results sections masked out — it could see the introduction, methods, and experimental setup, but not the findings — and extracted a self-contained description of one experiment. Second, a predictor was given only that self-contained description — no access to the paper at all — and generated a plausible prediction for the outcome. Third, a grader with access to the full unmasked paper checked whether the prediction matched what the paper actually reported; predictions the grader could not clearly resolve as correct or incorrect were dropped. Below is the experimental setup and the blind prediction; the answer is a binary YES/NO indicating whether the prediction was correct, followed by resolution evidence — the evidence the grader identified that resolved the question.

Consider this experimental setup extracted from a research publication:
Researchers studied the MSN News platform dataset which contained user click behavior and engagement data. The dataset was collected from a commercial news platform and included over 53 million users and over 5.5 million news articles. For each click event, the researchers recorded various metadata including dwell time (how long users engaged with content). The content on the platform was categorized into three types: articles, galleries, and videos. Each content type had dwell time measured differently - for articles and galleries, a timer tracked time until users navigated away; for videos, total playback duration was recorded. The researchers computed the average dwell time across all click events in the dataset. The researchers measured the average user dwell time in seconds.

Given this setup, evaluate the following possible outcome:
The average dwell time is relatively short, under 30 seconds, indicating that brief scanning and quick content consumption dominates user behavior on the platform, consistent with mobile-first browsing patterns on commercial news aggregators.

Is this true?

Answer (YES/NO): NO